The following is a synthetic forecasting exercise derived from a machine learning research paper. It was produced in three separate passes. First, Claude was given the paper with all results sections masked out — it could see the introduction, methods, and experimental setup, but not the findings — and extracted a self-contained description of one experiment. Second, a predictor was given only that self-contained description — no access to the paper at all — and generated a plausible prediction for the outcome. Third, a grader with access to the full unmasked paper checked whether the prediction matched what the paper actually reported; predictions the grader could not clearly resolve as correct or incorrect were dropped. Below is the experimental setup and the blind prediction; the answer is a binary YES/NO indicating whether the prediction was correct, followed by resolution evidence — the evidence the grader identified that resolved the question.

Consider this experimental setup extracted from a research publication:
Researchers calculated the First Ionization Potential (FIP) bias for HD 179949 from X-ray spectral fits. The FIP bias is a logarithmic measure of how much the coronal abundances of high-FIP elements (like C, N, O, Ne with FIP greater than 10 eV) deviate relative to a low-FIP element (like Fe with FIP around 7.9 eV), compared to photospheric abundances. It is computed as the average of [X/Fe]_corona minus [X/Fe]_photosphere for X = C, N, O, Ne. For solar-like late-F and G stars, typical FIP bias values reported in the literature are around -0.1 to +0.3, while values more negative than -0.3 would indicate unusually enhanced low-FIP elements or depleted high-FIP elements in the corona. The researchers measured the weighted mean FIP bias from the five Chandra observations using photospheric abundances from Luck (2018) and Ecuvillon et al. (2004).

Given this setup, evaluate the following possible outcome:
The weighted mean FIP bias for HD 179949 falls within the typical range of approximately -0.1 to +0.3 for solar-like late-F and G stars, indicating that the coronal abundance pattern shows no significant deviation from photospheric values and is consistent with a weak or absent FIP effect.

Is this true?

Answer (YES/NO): NO